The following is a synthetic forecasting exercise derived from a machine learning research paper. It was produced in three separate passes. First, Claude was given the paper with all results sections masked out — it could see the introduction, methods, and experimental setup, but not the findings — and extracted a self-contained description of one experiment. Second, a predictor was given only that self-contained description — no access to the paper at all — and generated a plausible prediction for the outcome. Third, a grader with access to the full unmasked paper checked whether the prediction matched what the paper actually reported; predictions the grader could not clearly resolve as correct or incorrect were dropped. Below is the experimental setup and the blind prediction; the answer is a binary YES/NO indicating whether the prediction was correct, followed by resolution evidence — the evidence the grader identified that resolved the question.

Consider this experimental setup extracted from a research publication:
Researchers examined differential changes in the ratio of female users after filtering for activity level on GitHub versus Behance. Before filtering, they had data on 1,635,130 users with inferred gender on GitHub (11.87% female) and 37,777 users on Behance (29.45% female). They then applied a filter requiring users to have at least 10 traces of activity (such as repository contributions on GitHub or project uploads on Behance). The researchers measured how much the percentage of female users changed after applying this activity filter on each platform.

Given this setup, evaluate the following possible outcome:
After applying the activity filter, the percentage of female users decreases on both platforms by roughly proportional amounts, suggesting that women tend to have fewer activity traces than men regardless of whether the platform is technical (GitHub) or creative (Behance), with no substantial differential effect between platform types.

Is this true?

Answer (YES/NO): NO